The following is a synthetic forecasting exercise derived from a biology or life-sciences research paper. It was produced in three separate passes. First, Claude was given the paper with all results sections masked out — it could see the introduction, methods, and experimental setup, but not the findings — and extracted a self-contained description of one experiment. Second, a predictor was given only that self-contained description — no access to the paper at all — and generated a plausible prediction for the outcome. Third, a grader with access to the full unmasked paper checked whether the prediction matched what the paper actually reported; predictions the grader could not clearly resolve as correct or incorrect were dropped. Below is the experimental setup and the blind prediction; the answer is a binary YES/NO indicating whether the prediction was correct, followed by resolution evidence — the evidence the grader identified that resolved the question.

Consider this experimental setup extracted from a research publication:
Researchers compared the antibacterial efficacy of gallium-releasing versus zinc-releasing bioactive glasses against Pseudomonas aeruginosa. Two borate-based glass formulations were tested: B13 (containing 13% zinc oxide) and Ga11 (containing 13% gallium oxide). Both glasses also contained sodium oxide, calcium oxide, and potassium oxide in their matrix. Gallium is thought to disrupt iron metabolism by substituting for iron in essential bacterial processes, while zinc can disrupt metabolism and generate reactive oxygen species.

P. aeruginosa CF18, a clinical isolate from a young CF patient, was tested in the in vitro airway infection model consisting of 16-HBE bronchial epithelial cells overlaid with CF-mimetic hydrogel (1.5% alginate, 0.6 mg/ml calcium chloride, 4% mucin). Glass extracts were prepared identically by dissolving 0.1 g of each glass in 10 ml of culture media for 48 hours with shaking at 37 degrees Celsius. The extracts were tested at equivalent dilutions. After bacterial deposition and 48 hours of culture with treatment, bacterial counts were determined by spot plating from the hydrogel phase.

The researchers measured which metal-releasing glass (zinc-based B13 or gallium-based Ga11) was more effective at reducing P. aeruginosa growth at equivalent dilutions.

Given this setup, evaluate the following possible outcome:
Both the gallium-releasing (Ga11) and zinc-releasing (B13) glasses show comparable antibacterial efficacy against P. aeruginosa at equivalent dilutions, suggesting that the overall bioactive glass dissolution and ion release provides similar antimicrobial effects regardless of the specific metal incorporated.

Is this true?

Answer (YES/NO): NO